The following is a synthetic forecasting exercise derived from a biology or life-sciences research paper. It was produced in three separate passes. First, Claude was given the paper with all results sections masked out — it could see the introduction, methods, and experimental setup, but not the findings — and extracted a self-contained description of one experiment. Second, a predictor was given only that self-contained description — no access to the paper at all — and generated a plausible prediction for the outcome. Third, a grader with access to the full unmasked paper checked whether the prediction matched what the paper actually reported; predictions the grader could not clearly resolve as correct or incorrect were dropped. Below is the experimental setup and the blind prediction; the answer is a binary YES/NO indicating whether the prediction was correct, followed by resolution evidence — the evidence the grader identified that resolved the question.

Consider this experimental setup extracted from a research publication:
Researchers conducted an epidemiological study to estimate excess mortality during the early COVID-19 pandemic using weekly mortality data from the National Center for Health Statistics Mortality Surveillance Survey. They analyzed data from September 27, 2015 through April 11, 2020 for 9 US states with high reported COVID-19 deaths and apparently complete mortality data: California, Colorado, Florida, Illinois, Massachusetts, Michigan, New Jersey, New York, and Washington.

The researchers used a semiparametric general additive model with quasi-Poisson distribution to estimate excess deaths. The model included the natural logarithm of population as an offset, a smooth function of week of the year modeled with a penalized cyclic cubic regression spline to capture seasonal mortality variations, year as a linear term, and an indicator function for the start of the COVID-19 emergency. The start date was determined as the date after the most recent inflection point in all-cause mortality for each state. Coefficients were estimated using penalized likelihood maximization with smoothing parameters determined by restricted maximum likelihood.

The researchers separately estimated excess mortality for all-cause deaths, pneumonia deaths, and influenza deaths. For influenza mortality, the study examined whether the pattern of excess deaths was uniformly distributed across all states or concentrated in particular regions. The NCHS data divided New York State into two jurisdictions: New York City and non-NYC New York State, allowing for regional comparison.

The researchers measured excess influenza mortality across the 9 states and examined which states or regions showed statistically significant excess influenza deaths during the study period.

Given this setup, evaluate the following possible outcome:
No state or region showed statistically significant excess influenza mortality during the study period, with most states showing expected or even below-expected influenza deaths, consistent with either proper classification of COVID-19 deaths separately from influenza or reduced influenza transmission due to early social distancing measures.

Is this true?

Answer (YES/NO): NO